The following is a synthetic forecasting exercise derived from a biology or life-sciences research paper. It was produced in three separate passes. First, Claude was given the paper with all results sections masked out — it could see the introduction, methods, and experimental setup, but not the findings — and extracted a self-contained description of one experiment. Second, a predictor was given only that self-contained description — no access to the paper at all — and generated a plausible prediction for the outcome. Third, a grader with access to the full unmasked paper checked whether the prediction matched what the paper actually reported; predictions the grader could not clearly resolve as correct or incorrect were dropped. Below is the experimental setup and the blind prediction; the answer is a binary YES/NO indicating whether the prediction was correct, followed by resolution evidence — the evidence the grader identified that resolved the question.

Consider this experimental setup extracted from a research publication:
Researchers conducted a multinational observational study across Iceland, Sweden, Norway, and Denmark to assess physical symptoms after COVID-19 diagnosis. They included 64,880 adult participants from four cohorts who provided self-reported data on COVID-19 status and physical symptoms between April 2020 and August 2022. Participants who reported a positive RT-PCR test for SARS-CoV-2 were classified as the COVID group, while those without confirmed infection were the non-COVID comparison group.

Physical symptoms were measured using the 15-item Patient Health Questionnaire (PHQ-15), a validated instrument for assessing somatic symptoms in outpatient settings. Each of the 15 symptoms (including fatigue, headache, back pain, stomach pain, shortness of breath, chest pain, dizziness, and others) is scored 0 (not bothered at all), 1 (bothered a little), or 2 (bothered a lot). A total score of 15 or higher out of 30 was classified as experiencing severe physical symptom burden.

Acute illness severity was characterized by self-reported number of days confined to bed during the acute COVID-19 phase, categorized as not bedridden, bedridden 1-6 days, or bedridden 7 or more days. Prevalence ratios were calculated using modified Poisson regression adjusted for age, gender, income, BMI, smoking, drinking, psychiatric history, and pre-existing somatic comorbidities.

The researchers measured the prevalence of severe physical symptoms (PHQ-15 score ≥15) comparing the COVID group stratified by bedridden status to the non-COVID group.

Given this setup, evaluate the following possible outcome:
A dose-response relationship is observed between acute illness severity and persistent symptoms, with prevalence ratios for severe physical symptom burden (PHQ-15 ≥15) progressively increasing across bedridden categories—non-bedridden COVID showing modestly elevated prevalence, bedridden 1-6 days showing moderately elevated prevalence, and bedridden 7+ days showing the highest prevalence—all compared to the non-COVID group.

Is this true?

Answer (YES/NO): NO